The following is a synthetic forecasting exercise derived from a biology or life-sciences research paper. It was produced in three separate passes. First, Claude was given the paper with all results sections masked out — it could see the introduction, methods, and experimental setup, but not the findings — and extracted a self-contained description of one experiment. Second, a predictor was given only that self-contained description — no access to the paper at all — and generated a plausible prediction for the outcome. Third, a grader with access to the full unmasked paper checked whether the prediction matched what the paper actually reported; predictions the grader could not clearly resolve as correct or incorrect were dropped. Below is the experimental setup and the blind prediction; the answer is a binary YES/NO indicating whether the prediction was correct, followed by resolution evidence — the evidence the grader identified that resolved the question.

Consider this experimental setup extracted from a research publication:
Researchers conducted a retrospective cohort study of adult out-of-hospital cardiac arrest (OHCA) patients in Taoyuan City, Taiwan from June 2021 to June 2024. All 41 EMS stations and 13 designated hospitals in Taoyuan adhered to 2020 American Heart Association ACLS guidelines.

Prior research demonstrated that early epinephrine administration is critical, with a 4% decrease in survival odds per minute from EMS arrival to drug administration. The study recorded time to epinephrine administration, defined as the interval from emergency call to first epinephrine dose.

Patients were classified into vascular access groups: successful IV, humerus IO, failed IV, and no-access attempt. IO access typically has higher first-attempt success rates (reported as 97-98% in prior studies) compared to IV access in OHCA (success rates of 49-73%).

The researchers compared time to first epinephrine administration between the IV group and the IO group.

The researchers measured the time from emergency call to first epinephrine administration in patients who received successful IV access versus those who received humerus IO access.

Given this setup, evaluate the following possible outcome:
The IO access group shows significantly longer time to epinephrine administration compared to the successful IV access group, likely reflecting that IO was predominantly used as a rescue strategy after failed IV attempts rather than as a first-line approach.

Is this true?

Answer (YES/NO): NO